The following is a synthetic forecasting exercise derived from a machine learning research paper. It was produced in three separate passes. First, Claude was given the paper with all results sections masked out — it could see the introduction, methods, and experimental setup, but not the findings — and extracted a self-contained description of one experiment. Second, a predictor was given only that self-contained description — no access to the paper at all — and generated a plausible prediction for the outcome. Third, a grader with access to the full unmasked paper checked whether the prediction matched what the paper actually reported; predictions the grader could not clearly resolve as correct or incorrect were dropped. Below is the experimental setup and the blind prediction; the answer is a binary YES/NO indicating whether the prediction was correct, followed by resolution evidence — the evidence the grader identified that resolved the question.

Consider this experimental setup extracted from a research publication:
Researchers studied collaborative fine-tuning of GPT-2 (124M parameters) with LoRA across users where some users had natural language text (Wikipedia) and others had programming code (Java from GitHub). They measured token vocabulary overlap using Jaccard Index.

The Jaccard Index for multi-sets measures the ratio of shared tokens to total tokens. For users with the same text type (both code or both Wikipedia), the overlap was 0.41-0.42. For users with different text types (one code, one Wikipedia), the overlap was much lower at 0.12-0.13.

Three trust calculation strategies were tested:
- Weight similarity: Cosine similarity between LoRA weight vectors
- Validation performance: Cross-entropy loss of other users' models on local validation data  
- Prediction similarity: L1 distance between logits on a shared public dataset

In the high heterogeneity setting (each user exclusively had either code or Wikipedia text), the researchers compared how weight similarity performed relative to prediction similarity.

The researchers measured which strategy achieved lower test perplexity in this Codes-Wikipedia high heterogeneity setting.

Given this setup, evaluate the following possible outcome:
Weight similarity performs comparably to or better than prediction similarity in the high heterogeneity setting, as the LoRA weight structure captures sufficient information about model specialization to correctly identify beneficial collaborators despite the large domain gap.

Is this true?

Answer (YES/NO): NO